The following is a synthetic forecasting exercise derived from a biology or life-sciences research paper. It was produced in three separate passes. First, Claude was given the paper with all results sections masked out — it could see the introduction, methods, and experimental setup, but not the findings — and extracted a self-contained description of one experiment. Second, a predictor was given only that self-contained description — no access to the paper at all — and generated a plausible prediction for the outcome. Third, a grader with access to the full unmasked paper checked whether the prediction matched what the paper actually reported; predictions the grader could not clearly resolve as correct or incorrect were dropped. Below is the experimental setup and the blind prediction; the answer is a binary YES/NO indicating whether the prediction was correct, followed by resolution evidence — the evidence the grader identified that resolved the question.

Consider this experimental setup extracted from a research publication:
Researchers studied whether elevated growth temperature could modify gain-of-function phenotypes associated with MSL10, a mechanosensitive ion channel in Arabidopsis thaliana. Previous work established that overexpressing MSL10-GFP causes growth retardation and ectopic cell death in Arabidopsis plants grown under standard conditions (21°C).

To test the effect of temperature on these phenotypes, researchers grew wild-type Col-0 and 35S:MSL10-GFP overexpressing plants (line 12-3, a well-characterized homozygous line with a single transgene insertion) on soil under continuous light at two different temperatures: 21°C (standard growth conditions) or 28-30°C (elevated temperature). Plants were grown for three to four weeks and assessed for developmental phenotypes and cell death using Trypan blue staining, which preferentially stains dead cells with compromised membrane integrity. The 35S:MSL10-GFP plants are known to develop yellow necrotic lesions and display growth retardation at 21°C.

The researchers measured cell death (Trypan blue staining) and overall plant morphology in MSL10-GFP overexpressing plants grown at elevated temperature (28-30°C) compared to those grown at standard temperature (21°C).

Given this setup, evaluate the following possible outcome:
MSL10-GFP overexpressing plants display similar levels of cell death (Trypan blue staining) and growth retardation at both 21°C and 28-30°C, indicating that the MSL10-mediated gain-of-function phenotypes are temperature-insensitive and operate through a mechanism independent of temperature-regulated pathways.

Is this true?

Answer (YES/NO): NO